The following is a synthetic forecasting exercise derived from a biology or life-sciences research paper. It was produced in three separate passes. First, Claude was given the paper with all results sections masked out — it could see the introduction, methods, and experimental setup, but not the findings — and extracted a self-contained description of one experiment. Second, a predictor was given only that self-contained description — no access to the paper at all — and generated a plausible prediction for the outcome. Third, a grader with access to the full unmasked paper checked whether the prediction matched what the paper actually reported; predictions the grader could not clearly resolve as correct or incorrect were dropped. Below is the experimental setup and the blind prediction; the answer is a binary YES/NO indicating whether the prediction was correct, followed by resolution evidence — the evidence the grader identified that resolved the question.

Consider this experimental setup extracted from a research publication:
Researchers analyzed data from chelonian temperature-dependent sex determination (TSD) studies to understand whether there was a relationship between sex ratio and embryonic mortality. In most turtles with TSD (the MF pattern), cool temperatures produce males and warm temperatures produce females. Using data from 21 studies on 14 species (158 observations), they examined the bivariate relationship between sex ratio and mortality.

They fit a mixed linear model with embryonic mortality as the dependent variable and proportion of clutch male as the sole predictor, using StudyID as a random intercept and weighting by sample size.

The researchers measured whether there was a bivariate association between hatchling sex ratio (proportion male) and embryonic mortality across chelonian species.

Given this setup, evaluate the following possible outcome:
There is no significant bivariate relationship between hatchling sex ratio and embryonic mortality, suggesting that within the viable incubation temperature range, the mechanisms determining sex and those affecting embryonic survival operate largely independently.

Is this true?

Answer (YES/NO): NO